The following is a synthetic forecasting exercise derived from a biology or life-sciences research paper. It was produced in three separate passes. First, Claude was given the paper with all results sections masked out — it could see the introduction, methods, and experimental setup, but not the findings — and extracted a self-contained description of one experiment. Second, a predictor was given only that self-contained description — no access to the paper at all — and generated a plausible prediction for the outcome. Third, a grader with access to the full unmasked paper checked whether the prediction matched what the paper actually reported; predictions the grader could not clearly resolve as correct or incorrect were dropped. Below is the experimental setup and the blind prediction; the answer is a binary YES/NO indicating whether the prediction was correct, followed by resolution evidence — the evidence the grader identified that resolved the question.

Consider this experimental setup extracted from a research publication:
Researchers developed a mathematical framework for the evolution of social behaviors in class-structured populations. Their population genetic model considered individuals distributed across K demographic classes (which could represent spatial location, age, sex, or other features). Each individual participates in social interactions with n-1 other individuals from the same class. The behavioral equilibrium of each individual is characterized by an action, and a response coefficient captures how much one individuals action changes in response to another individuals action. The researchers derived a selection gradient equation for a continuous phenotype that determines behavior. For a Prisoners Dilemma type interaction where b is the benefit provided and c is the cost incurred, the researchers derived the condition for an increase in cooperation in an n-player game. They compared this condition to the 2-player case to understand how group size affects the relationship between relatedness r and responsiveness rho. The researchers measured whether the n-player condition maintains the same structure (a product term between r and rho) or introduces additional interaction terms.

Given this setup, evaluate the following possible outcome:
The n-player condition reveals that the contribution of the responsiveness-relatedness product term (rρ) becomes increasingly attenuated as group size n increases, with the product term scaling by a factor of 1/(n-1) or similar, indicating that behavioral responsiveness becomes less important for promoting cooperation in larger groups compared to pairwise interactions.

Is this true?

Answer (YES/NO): NO